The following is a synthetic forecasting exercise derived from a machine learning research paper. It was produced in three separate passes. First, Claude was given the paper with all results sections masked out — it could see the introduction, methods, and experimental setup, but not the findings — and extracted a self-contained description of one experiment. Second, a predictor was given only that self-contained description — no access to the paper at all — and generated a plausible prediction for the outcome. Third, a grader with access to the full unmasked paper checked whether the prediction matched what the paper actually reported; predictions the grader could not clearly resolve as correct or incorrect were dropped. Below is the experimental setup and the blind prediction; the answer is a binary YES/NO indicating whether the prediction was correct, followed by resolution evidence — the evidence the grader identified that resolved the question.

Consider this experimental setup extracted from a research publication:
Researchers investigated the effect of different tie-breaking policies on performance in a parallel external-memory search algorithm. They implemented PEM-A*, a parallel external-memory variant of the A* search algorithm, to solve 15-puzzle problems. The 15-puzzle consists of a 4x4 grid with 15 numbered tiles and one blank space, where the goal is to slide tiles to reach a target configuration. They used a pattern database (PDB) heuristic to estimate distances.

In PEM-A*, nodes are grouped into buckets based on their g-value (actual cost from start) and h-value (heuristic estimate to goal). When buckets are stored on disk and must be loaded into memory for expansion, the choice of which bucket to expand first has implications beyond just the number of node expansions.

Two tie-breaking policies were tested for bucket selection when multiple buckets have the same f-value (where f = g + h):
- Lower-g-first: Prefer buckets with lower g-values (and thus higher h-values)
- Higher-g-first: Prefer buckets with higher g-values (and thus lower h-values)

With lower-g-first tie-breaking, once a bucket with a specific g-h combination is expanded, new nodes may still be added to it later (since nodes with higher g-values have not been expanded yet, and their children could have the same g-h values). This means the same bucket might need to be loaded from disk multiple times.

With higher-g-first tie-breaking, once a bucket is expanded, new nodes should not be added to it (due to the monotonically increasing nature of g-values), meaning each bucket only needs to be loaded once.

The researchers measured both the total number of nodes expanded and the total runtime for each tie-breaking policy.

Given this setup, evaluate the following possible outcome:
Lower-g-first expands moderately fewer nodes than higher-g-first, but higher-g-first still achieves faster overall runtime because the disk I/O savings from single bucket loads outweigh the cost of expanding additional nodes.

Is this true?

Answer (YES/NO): NO